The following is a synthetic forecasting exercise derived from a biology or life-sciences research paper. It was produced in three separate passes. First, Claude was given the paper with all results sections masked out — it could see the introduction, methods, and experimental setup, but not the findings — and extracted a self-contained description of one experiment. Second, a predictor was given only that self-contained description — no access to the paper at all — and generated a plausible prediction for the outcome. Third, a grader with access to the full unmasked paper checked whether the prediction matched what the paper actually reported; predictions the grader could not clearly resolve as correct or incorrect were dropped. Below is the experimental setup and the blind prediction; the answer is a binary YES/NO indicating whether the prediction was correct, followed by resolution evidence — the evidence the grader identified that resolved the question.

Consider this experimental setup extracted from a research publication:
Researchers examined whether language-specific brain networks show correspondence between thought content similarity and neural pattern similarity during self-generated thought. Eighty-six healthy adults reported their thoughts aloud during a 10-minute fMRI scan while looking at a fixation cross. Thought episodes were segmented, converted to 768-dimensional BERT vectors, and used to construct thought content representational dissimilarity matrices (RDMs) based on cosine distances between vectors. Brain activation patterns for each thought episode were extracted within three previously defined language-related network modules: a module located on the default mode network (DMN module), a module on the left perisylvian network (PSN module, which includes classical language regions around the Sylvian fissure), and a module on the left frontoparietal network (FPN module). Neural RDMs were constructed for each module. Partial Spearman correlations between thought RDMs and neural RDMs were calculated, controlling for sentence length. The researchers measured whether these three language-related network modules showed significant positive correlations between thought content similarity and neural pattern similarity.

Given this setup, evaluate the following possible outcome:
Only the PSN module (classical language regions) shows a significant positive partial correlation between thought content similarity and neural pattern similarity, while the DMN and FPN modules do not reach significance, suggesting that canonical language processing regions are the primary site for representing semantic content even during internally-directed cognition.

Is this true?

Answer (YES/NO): NO